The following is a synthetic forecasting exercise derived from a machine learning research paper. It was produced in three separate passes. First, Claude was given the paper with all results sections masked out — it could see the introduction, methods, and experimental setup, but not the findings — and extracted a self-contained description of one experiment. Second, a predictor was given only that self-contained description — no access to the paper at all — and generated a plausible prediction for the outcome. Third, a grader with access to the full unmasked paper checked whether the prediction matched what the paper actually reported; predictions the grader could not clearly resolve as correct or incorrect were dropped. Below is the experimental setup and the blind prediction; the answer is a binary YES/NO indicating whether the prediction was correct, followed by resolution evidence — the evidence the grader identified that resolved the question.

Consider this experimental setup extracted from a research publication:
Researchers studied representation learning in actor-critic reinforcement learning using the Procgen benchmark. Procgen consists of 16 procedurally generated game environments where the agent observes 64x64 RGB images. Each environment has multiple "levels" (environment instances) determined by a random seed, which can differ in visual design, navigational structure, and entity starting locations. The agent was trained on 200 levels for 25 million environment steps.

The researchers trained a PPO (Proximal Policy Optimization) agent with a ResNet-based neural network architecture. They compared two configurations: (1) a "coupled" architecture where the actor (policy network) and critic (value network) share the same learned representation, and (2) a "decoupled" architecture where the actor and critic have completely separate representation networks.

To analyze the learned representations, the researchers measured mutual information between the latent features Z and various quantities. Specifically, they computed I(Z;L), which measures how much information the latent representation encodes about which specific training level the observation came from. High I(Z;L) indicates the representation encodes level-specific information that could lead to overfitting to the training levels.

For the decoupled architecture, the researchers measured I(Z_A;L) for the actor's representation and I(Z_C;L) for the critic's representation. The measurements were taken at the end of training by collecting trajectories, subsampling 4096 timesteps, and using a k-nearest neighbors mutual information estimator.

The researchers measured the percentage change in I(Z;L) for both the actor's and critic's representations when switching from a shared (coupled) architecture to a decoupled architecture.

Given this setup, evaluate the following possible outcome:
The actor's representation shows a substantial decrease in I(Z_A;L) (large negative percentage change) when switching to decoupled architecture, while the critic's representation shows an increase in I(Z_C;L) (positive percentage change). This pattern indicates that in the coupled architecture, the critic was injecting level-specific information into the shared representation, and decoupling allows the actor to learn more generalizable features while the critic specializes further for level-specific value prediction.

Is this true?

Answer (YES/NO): YES